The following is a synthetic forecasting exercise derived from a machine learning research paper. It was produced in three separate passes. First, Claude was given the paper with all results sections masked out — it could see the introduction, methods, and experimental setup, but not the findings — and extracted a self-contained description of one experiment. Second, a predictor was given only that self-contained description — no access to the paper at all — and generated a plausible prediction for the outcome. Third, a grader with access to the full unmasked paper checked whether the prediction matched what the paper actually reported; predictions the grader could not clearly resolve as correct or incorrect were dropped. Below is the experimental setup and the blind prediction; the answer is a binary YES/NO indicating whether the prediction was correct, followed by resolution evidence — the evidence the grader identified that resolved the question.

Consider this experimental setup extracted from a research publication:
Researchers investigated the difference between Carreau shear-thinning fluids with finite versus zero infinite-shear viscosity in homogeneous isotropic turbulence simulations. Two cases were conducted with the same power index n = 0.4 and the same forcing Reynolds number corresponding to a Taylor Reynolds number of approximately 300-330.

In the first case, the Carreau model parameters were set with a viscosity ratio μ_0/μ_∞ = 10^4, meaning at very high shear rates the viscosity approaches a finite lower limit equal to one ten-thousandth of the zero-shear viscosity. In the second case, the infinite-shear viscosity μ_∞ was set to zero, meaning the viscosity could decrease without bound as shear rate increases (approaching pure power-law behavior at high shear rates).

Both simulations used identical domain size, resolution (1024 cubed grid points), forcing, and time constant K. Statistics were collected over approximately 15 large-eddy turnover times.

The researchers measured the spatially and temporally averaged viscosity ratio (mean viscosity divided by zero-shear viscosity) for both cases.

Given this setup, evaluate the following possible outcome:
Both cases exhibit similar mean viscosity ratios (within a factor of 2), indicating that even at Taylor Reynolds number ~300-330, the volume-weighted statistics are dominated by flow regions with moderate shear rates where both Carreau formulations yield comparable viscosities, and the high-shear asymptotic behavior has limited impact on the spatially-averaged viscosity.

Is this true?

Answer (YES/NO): YES